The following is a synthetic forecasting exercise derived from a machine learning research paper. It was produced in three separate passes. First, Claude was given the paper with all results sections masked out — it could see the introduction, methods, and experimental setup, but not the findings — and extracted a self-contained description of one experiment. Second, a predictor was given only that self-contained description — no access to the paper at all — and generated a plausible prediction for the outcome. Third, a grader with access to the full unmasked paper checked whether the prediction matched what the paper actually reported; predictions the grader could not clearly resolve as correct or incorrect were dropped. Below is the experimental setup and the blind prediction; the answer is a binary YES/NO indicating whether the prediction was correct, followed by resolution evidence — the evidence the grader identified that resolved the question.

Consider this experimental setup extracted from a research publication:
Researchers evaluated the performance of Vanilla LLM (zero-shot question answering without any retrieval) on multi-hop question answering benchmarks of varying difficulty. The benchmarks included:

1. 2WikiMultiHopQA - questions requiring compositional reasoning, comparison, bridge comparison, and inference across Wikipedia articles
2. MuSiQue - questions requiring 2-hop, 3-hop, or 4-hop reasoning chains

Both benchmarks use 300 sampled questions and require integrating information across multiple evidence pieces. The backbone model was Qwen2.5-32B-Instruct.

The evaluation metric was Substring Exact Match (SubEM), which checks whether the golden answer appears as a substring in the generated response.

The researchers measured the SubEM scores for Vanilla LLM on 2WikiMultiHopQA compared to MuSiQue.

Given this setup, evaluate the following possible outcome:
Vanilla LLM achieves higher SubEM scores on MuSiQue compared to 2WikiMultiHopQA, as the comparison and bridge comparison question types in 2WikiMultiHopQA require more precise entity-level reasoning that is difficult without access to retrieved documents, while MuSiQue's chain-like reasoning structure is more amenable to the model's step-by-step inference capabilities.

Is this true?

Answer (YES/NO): NO